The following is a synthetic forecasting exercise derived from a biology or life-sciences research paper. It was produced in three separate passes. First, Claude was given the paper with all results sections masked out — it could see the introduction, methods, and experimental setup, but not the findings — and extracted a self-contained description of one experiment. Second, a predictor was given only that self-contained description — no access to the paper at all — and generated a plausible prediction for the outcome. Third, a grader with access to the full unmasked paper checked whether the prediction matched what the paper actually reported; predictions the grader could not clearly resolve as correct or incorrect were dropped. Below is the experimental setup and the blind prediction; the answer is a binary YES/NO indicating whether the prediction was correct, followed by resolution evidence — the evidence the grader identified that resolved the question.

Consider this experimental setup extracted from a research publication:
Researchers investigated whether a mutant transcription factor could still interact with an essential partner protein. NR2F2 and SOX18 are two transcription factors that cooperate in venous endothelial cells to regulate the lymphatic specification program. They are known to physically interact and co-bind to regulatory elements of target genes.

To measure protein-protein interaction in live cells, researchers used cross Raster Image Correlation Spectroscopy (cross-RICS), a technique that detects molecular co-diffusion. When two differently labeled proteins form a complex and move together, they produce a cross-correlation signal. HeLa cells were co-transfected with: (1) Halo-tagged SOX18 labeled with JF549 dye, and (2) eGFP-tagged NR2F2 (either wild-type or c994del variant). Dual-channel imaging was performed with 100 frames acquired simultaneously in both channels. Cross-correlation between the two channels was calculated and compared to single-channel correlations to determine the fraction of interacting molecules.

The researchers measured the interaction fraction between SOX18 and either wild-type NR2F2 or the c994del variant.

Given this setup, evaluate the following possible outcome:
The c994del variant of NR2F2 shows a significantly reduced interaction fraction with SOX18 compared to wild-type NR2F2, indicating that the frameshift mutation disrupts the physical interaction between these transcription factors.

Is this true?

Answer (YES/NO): YES